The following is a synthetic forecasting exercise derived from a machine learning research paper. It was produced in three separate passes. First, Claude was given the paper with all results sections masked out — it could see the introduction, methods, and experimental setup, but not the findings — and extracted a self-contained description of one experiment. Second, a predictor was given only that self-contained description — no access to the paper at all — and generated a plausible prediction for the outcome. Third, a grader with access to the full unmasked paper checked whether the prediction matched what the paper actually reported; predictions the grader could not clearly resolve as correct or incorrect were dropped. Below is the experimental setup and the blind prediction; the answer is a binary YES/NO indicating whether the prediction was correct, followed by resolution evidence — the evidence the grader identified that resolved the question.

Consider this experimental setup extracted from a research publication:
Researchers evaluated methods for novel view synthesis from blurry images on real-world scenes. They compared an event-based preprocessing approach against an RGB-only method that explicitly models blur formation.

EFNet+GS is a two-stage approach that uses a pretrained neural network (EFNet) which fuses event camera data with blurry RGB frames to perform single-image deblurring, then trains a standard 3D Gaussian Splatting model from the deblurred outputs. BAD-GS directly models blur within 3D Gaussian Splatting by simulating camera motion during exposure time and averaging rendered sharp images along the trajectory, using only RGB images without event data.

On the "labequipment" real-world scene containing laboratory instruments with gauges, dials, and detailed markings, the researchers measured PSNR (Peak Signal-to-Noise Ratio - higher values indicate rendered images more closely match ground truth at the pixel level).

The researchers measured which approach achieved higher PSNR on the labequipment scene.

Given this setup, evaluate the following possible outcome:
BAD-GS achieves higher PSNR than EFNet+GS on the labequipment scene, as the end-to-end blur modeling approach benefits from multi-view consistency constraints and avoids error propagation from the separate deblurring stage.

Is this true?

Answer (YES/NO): NO